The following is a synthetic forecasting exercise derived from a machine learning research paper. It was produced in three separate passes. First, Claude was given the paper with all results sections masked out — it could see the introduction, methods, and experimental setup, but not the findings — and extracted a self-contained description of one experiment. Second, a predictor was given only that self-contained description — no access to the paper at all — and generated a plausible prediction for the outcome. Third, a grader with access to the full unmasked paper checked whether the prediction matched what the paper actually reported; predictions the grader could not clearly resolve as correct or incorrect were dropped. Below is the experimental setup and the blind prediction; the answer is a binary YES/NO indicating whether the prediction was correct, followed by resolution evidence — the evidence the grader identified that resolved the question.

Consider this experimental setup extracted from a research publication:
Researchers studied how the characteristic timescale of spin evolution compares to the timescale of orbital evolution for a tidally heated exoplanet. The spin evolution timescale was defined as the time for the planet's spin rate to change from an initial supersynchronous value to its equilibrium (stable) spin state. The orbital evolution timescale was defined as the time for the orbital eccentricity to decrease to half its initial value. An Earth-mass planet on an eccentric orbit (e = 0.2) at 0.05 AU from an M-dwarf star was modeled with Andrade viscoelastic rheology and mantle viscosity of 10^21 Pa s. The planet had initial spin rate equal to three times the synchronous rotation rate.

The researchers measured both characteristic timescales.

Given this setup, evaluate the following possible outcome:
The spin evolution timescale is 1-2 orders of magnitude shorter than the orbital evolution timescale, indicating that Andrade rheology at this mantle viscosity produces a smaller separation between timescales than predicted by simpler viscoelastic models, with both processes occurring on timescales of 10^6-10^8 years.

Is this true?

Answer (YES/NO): NO